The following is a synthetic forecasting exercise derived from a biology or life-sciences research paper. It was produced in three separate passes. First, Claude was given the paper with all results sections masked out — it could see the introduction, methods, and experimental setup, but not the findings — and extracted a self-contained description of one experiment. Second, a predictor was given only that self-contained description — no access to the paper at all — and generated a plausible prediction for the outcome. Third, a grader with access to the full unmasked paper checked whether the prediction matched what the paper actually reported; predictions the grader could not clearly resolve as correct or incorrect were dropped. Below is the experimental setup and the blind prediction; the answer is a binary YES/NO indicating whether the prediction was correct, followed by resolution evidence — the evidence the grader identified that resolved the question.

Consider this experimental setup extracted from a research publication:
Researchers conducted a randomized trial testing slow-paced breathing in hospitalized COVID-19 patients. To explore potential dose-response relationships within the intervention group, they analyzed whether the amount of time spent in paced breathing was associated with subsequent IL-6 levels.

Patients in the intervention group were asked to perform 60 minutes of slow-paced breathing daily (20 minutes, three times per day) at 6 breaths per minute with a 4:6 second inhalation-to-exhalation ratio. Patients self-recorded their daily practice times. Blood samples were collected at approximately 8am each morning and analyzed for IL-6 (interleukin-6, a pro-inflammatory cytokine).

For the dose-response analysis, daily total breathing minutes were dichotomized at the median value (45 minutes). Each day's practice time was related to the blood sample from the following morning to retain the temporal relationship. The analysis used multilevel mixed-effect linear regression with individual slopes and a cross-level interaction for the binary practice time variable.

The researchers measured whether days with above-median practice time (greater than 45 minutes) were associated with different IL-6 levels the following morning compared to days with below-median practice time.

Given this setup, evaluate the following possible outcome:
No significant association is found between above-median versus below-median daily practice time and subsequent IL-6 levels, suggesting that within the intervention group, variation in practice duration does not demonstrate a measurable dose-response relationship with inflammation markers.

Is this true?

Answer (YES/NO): NO